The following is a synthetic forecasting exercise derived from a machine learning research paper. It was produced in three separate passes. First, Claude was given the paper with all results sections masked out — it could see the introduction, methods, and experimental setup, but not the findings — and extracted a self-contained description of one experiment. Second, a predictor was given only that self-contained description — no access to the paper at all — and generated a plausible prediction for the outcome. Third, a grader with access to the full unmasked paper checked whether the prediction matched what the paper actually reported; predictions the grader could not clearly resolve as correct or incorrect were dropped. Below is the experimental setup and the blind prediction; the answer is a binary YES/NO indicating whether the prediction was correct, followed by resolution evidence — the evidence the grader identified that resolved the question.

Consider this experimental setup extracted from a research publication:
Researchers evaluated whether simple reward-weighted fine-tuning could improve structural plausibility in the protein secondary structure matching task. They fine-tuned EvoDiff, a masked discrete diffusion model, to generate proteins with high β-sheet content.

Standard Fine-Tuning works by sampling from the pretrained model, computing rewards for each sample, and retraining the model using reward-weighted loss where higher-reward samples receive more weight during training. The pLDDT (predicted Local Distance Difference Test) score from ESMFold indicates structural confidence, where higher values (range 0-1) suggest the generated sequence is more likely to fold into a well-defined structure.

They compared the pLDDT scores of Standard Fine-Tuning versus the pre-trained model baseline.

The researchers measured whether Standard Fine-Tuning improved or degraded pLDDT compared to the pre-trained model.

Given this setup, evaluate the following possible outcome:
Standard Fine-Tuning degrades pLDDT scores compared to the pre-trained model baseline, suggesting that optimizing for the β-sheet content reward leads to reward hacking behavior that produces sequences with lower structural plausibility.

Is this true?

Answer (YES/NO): YES